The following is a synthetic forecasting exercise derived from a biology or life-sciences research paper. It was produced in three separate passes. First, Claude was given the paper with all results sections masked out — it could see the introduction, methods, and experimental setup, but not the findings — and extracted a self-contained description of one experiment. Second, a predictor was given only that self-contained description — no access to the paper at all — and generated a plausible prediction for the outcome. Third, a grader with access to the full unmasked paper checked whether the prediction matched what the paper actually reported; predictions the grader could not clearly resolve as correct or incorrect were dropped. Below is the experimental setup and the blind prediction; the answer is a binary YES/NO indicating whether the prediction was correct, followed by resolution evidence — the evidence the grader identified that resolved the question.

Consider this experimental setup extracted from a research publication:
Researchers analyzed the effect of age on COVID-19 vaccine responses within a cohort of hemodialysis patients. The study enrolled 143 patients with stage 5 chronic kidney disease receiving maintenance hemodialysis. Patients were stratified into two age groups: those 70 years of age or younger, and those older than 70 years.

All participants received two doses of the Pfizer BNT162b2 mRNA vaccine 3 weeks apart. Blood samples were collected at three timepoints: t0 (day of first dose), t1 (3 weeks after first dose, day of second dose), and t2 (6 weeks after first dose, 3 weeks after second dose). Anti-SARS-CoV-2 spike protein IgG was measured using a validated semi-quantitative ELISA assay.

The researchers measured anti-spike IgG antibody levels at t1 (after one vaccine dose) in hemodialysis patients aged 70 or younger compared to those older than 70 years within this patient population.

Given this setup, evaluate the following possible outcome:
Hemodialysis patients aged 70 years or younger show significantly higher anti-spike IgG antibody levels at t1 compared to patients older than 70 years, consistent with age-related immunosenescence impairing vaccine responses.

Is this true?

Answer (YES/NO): NO